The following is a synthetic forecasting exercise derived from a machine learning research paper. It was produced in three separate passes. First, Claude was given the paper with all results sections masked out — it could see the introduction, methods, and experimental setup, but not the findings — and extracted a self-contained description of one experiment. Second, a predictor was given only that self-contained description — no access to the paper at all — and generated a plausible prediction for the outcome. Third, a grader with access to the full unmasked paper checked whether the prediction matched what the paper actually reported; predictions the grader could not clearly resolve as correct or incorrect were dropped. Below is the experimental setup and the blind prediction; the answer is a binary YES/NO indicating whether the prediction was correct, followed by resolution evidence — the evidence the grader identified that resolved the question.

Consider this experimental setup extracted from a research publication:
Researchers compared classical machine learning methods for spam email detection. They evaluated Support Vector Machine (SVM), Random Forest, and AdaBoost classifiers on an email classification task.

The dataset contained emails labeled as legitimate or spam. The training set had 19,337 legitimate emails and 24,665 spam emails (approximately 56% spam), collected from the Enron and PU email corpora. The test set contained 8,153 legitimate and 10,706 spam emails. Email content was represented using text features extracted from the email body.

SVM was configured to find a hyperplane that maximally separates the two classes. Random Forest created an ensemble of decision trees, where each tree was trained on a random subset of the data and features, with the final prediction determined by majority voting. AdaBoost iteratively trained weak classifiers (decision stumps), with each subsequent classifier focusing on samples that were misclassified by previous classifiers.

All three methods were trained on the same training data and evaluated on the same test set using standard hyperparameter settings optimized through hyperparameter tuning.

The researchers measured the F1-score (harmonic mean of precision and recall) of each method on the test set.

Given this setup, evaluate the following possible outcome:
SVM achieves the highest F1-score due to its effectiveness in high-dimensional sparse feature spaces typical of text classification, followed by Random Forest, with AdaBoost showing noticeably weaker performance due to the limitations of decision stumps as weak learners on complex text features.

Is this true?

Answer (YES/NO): NO